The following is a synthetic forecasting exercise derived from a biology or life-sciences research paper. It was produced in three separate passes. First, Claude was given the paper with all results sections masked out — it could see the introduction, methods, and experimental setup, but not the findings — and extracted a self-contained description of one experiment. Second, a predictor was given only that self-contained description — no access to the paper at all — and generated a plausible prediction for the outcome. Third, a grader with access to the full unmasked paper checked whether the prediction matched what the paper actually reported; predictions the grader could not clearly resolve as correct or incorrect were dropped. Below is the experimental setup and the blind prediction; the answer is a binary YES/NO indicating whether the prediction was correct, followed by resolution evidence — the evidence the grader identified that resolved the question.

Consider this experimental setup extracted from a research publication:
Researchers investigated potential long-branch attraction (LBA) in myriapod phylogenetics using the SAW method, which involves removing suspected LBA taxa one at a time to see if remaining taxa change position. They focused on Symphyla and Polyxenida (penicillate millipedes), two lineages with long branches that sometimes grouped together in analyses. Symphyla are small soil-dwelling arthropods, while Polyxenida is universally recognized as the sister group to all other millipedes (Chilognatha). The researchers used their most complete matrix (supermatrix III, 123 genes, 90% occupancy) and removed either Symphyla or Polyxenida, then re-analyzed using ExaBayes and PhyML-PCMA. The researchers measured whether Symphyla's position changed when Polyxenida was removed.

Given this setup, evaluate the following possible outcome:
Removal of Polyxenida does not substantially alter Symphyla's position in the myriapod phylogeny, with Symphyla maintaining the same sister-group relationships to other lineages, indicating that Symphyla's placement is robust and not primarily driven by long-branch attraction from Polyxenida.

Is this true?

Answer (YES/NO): NO